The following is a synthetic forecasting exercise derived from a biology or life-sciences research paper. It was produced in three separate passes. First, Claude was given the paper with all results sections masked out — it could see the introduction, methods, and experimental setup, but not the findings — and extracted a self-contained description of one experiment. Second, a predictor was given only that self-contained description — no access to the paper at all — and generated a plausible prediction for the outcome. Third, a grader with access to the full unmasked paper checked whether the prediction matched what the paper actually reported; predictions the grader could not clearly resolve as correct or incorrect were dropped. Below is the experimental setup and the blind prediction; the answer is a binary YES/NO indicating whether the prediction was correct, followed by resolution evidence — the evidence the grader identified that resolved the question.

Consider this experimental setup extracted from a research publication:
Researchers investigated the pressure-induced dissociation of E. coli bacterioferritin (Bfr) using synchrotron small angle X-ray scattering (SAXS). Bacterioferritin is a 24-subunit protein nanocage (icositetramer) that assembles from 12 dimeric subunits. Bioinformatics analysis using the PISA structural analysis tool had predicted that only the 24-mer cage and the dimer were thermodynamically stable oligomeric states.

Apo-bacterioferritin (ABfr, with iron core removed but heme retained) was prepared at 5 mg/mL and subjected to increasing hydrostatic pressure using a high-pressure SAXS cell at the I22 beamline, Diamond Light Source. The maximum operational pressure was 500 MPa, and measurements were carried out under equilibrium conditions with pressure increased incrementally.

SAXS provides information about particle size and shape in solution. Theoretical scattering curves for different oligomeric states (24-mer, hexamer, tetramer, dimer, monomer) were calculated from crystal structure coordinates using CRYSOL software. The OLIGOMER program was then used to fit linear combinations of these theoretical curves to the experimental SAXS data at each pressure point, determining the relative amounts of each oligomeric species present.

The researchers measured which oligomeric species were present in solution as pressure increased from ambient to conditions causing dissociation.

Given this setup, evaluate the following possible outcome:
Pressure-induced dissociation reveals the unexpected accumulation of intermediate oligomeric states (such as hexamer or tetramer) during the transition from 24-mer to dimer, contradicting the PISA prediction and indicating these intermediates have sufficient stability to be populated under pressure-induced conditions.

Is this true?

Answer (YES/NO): YES